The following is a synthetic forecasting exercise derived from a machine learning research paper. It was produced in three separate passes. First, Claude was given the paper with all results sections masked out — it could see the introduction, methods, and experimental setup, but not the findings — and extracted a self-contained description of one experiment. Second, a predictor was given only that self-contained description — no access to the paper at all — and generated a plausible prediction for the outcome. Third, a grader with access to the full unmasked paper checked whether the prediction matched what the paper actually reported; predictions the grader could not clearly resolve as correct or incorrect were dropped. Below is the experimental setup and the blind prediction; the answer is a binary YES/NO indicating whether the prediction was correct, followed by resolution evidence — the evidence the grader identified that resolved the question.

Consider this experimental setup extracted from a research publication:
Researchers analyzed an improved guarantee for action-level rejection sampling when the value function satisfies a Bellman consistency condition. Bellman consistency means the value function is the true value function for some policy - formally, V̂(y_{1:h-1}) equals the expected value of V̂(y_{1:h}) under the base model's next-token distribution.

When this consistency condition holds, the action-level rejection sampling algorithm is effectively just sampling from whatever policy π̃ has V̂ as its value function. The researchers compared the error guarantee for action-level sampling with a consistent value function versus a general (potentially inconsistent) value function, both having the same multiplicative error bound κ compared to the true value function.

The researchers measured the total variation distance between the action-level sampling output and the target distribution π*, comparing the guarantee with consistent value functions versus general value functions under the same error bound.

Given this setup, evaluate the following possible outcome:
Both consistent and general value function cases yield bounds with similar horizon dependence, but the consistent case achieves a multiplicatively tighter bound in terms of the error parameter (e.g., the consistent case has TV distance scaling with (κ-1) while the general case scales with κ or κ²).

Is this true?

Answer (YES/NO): NO